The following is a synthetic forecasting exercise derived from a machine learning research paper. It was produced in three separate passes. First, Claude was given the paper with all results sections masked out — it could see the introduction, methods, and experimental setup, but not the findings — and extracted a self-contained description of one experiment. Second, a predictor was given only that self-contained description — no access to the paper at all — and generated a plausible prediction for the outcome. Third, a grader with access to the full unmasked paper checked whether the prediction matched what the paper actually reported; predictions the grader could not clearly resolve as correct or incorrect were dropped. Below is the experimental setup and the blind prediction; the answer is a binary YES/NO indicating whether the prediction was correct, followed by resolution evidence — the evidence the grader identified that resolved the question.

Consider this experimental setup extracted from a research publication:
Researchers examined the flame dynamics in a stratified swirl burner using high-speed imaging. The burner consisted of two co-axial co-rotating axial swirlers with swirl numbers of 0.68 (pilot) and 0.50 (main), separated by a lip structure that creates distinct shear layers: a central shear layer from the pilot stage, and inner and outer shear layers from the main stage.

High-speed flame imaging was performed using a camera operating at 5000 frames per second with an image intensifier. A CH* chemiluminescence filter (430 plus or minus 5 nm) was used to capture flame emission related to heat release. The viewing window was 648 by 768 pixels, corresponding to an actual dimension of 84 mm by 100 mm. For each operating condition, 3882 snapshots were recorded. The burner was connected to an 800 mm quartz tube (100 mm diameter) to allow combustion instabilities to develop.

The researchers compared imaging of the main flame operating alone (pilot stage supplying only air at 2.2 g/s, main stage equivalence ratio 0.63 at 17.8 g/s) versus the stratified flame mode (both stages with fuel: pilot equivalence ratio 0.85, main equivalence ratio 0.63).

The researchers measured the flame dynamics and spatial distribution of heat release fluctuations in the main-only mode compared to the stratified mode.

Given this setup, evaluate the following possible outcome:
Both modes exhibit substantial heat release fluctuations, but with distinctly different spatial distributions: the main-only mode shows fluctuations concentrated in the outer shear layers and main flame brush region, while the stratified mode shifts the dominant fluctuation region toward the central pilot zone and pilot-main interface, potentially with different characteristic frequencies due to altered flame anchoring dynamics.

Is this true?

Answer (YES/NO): NO